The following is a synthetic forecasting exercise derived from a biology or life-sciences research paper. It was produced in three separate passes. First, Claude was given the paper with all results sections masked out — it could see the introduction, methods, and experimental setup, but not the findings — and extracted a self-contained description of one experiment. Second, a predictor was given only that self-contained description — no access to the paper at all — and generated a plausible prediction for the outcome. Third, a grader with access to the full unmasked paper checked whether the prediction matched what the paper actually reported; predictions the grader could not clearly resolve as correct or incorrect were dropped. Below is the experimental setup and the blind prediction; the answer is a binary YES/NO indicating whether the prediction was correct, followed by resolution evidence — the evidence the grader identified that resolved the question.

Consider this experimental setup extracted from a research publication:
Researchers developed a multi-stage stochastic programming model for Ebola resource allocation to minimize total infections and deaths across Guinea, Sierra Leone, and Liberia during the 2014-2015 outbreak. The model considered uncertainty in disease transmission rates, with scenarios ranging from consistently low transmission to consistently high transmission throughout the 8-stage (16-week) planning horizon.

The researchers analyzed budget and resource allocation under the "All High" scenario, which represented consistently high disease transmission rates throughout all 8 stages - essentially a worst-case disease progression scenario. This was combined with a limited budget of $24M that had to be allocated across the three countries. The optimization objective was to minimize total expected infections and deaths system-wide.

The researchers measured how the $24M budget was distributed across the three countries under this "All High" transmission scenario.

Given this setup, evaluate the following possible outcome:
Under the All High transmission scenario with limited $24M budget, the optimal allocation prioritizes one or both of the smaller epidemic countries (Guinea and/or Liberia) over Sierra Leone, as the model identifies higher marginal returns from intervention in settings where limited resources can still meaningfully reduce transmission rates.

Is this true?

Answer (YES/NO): NO